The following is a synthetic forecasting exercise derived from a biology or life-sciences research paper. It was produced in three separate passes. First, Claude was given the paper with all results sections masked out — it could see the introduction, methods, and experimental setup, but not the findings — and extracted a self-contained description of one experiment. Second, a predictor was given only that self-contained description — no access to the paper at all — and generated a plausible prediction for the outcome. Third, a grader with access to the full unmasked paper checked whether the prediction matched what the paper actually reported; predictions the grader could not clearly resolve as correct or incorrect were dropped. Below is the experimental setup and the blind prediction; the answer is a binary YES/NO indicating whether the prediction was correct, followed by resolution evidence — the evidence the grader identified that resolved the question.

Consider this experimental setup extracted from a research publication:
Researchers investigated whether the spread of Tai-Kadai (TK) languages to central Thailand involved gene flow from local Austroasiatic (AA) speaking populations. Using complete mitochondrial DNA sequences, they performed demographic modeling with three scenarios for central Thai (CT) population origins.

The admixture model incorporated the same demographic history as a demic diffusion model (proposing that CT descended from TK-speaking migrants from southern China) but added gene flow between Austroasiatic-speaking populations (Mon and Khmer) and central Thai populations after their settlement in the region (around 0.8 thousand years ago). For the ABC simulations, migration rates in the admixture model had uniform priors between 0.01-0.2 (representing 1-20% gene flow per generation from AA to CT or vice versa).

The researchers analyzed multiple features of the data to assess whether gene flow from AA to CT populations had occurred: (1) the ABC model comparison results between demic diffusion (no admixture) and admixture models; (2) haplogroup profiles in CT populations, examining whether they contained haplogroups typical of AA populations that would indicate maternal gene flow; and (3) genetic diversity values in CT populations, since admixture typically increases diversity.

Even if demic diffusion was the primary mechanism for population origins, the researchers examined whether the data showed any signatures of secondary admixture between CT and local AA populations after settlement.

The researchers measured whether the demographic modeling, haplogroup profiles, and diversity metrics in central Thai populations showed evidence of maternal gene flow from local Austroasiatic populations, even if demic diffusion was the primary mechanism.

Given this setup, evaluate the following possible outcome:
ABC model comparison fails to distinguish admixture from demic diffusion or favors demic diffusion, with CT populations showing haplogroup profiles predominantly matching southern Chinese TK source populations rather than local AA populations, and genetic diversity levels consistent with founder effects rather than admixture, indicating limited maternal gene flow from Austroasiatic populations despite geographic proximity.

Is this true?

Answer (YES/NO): NO